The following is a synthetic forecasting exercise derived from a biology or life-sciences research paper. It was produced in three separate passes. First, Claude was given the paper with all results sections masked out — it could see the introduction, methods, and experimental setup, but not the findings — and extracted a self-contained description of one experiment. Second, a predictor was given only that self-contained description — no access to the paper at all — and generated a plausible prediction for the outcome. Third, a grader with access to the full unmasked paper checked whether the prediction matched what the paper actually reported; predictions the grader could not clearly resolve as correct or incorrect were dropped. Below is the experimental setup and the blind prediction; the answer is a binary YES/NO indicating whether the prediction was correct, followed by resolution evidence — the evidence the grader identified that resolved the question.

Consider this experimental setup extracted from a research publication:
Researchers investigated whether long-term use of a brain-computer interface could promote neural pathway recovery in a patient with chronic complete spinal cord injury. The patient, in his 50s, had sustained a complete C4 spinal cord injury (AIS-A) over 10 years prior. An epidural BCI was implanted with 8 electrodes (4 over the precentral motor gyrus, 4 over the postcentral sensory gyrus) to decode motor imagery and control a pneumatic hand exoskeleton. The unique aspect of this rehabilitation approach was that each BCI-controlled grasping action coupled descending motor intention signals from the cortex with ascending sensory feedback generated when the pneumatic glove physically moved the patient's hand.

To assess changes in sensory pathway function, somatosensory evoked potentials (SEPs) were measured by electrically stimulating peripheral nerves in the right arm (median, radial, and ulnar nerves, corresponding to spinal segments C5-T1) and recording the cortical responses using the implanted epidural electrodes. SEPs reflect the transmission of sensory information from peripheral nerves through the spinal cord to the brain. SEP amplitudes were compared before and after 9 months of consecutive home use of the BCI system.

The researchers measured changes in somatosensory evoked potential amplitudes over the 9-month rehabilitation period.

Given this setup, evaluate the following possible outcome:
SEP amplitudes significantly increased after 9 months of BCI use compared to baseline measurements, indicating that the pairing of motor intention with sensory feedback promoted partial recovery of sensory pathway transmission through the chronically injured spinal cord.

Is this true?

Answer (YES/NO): YES